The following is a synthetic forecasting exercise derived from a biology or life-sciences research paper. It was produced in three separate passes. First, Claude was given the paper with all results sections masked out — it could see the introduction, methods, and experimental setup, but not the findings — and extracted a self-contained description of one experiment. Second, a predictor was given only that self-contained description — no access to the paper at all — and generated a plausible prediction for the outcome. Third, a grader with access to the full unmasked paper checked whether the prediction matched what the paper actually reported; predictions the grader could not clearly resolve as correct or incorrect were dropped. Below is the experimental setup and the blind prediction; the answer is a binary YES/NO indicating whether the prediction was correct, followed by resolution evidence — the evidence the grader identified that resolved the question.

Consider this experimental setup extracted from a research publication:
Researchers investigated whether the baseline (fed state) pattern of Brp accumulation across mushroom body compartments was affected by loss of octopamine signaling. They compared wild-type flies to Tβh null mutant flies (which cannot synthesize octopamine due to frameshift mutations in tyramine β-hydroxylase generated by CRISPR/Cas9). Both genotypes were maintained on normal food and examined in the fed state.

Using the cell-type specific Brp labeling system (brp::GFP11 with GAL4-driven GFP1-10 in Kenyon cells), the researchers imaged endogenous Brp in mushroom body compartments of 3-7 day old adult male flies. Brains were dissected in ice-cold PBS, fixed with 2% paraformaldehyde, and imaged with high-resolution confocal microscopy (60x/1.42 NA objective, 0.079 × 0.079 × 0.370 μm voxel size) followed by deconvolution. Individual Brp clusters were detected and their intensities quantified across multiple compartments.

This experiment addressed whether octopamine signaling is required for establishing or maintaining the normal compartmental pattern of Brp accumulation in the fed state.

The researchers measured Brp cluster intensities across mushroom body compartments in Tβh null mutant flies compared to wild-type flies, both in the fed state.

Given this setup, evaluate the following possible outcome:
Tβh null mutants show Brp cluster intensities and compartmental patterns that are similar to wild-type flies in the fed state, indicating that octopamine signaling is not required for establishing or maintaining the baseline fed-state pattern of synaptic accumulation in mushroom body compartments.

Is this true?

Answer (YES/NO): NO